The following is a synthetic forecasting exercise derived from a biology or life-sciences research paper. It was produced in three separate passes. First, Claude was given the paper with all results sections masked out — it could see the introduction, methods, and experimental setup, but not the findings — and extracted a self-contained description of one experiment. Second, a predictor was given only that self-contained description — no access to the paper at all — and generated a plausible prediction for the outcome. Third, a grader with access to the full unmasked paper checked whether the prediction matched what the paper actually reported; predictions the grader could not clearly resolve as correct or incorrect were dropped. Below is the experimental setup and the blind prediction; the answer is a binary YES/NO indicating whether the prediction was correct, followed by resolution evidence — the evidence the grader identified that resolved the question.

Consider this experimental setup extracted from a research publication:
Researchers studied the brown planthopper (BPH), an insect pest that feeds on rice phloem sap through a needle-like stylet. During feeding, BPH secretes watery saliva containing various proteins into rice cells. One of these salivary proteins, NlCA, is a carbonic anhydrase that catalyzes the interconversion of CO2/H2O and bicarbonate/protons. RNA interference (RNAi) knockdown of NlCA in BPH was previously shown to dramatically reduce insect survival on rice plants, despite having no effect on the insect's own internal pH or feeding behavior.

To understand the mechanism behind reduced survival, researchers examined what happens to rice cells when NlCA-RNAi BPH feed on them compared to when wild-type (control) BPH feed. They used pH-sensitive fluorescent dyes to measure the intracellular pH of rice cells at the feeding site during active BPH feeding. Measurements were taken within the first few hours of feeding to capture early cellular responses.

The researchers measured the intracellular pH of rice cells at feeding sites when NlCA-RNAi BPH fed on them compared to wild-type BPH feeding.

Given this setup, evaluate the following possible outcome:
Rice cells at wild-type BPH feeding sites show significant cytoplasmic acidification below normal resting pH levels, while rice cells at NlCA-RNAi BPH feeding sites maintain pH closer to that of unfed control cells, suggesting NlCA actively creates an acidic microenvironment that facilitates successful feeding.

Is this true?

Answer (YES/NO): NO